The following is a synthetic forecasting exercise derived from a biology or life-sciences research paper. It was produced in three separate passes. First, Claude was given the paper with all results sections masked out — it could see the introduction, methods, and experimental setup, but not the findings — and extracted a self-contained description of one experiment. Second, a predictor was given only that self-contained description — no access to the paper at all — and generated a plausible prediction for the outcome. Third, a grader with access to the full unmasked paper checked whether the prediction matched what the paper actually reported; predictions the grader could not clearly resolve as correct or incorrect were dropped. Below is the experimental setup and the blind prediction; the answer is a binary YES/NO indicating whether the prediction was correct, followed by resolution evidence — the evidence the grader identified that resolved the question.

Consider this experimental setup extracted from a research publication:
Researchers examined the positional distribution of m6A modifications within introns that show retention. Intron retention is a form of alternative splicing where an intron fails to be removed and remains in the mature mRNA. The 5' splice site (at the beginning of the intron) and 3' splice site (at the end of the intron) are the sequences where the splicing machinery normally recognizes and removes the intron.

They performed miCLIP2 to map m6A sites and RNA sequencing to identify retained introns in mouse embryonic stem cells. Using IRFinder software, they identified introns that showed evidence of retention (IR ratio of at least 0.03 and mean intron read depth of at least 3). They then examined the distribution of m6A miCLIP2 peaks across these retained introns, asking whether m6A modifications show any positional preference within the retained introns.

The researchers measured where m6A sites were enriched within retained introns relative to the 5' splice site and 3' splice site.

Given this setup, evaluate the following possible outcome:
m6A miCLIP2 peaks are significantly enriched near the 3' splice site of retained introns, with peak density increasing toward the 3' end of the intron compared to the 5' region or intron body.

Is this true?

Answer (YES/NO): NO